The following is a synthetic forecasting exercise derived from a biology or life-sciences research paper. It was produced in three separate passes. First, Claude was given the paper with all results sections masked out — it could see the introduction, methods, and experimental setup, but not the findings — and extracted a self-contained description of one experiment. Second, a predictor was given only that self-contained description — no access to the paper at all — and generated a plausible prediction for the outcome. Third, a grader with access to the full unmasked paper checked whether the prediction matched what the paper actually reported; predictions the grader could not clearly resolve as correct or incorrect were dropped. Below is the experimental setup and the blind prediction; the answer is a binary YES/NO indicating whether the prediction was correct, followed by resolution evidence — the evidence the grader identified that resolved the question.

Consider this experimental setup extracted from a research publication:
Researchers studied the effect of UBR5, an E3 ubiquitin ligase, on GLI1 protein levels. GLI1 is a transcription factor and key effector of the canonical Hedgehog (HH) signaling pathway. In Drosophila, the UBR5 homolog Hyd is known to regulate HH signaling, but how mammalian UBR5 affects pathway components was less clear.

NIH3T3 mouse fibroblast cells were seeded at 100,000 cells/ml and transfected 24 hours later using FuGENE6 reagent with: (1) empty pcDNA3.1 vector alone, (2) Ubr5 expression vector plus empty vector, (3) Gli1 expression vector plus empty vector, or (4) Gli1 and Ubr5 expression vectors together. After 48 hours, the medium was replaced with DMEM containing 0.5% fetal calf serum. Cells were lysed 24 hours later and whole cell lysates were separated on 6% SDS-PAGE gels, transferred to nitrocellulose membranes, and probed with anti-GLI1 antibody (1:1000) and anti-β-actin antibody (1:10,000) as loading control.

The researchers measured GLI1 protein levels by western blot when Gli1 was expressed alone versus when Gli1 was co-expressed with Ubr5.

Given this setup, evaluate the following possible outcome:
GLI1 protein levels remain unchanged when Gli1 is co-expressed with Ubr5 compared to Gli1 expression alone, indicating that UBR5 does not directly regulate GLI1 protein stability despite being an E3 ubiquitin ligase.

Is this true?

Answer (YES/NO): YES